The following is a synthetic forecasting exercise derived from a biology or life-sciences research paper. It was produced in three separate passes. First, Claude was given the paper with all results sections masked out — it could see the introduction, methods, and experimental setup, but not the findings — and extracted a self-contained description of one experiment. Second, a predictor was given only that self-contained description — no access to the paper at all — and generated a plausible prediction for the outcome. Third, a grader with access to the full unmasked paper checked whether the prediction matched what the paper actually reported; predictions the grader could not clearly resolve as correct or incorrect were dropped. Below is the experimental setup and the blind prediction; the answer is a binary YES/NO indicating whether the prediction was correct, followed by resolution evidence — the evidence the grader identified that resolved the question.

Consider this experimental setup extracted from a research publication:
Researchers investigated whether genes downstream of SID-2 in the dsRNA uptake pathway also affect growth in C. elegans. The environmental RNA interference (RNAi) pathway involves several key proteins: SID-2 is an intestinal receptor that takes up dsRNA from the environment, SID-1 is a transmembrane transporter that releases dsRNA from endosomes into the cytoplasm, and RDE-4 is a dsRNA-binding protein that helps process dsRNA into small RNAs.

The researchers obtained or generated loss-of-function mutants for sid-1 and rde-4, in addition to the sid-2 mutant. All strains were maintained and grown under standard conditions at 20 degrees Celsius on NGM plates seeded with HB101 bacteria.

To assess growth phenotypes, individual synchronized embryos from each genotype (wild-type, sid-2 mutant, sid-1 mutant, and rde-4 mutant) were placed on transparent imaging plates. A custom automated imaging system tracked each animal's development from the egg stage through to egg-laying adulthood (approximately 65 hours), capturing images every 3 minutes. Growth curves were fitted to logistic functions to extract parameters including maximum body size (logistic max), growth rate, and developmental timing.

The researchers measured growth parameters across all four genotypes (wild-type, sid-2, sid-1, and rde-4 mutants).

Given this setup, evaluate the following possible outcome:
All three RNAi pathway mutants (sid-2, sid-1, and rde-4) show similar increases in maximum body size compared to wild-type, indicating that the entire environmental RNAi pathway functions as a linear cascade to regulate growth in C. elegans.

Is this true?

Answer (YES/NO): YES